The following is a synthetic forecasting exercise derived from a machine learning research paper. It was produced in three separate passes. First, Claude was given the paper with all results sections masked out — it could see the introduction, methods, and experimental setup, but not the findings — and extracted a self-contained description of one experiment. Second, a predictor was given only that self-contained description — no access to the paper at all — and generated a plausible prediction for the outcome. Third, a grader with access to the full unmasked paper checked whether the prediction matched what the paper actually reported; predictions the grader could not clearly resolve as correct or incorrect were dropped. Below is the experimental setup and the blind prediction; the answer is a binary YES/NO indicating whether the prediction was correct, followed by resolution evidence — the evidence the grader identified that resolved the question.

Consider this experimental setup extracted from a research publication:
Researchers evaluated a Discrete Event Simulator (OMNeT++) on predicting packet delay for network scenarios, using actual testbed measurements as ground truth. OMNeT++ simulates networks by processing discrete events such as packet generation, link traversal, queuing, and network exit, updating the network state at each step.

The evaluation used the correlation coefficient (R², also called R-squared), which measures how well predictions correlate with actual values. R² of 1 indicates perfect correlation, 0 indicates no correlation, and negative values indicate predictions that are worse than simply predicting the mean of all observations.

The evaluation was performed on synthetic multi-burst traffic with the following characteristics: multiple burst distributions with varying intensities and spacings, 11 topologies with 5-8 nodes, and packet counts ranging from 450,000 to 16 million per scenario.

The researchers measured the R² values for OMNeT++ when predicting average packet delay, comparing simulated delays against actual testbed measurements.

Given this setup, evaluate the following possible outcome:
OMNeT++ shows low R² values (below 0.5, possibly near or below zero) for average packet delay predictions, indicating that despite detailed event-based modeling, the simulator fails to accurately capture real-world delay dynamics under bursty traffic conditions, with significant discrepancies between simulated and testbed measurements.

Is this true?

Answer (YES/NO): YES